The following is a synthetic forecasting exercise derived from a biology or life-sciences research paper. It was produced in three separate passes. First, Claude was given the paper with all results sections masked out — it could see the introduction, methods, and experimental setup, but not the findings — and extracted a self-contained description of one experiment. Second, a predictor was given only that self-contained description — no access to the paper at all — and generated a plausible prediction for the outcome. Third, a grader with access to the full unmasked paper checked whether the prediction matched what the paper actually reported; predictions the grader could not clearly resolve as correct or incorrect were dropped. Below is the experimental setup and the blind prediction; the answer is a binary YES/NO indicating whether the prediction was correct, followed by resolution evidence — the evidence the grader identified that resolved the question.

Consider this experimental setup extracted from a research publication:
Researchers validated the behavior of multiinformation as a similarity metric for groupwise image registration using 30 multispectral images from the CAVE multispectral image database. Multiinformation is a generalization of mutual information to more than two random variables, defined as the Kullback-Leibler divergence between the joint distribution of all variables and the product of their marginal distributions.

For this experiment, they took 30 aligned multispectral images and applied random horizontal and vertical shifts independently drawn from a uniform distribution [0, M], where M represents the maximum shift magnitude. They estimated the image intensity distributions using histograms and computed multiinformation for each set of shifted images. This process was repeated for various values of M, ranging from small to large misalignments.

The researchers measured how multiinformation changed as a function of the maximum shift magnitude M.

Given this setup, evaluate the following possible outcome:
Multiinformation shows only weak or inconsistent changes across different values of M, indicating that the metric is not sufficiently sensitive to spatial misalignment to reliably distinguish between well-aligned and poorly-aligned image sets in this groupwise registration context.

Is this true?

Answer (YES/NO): NO